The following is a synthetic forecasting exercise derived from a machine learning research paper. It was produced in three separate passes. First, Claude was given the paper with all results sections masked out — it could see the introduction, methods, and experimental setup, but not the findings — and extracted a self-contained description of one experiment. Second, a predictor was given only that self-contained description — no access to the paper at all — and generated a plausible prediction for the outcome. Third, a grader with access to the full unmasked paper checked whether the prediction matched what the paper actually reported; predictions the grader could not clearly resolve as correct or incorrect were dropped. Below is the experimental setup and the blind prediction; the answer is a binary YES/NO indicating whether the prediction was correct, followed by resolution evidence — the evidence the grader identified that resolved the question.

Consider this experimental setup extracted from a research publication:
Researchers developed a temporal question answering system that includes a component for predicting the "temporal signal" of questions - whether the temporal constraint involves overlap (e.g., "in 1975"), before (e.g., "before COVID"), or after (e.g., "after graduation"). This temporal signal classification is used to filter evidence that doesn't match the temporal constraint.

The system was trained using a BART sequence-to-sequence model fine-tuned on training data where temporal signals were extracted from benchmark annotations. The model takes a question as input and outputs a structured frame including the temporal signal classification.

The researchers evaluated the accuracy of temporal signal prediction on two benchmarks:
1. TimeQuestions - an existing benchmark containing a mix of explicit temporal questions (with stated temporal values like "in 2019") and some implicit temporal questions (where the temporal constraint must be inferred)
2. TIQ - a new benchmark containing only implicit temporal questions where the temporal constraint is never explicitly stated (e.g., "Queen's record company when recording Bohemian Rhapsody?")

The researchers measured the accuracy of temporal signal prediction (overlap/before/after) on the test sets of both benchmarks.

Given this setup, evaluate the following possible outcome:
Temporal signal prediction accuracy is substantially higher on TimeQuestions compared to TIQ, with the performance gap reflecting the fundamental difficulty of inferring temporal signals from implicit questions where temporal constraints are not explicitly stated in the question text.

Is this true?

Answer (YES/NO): NO